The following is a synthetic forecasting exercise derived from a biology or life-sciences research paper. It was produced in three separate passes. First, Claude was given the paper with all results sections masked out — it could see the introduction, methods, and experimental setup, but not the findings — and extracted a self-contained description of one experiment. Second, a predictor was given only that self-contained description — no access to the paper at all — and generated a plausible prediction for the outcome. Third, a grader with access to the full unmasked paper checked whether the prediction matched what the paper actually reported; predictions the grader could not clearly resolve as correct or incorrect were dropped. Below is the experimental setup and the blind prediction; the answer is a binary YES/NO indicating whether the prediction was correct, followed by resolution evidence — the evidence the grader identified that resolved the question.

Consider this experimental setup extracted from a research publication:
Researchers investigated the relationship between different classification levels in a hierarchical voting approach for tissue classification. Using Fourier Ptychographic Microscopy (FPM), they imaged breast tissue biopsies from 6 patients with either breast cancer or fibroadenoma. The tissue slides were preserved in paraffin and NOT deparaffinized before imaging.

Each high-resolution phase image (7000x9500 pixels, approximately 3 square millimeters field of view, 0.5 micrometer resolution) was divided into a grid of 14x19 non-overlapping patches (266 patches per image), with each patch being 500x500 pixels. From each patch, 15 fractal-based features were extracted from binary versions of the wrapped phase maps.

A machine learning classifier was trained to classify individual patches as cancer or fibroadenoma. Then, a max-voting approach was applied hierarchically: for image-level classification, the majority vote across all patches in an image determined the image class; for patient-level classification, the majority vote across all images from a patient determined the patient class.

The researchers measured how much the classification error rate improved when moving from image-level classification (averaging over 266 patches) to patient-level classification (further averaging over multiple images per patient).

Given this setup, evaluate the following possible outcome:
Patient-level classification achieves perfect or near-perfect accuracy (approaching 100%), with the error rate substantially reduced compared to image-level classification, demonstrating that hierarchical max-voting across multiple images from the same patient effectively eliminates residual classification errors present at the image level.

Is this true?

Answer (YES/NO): YES